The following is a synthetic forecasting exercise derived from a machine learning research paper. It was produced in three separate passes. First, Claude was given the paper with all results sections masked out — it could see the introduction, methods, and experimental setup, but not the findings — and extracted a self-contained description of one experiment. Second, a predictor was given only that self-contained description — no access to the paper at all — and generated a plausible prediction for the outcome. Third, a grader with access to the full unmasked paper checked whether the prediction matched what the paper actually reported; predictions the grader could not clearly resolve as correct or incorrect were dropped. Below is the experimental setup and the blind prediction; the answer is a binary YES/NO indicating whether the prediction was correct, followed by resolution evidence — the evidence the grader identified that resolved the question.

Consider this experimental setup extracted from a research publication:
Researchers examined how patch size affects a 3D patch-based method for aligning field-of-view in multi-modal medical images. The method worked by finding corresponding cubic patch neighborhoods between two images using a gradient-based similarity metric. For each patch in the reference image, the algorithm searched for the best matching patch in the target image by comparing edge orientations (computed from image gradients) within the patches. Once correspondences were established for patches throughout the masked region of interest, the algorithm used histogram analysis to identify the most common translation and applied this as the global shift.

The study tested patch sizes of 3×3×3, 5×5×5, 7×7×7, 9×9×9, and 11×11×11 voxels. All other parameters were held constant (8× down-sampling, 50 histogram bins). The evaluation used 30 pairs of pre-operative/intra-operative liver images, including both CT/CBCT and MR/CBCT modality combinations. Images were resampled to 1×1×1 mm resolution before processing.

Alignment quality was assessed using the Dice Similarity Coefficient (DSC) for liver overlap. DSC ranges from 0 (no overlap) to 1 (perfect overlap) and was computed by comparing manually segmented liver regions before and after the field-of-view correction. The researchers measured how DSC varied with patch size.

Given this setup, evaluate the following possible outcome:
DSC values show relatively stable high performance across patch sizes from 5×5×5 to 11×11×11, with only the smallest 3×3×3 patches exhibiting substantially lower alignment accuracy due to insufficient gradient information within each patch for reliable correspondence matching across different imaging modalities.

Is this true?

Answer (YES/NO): NO